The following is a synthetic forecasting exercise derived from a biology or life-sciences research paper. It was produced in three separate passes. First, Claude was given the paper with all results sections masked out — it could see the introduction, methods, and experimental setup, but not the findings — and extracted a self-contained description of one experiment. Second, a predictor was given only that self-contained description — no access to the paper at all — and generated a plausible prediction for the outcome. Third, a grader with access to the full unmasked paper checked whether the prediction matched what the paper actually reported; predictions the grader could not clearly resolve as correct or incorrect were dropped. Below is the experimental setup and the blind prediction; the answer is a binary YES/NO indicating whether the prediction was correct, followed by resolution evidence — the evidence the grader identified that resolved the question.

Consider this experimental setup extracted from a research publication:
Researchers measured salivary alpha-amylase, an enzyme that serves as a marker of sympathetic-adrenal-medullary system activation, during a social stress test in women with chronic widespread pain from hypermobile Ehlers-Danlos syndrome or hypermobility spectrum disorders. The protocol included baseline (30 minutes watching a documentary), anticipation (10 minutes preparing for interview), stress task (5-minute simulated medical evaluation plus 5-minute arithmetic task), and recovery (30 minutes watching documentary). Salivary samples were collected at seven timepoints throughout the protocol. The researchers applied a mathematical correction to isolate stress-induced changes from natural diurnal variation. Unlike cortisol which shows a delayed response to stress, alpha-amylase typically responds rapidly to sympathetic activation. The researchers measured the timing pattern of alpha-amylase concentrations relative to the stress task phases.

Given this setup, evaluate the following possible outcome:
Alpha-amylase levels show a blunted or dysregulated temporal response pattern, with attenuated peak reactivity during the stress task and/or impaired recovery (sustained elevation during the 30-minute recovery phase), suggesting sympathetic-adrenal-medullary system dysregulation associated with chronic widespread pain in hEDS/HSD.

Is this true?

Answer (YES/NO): NO